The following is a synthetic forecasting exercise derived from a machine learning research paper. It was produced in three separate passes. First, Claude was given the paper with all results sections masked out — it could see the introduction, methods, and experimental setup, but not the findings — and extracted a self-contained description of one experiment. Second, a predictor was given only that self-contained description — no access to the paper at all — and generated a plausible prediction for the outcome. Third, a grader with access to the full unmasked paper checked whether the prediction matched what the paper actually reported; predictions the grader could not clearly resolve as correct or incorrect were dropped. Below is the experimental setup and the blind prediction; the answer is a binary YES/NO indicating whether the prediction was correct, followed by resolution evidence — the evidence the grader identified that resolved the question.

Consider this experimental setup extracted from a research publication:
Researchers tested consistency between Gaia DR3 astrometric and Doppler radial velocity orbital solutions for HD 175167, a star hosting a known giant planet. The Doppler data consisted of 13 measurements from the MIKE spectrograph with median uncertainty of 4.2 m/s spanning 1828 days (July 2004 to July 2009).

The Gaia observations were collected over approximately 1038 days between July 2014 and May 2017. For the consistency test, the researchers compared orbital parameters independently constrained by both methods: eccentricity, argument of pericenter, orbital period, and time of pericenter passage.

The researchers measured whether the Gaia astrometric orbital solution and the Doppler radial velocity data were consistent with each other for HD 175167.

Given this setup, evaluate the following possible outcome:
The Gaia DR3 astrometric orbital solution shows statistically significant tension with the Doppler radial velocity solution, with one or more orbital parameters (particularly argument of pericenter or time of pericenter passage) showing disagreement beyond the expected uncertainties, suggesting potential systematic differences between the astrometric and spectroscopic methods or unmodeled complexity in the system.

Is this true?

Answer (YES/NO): NO